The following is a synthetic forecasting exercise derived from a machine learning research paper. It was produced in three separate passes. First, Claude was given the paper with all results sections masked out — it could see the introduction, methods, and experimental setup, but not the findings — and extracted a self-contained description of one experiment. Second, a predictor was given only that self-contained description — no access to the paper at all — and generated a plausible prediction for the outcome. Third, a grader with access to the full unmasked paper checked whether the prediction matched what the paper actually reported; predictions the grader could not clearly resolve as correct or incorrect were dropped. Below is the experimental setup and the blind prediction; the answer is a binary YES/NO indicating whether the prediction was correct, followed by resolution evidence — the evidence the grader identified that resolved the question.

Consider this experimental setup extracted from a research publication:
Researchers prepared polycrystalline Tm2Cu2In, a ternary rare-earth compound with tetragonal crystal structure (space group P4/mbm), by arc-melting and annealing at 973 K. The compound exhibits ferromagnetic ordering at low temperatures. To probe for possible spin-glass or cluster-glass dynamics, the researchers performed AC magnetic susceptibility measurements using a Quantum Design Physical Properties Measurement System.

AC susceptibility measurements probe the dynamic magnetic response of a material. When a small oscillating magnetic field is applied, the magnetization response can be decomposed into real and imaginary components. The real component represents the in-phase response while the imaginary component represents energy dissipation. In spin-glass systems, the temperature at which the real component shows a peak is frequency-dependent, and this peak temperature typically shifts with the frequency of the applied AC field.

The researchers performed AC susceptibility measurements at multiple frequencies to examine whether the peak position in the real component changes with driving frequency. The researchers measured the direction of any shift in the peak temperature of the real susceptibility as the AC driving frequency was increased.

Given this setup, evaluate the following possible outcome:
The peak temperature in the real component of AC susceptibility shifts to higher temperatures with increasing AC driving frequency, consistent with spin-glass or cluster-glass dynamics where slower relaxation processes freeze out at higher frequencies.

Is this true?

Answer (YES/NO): YES